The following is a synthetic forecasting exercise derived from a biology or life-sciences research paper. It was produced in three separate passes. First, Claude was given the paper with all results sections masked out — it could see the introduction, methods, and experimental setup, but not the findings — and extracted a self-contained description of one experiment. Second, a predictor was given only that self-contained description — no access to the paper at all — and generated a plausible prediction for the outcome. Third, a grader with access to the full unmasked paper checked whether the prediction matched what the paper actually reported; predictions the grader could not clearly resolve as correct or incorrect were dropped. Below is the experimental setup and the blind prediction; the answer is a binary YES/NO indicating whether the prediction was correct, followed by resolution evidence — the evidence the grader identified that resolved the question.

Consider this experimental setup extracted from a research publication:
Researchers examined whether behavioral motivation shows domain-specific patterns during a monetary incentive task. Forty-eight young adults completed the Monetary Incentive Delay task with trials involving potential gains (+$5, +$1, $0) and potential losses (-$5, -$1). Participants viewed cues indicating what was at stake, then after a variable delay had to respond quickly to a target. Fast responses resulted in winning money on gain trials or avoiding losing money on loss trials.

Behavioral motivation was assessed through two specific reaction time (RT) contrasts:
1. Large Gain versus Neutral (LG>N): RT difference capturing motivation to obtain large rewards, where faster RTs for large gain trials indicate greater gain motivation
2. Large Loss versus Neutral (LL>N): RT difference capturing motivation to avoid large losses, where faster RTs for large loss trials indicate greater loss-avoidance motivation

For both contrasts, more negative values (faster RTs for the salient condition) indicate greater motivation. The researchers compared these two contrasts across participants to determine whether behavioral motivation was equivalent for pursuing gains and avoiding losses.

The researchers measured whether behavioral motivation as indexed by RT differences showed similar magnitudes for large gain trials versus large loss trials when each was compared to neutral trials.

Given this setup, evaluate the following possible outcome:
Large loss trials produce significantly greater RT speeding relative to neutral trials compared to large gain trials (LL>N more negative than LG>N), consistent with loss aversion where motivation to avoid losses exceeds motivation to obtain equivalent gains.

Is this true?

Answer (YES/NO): NO